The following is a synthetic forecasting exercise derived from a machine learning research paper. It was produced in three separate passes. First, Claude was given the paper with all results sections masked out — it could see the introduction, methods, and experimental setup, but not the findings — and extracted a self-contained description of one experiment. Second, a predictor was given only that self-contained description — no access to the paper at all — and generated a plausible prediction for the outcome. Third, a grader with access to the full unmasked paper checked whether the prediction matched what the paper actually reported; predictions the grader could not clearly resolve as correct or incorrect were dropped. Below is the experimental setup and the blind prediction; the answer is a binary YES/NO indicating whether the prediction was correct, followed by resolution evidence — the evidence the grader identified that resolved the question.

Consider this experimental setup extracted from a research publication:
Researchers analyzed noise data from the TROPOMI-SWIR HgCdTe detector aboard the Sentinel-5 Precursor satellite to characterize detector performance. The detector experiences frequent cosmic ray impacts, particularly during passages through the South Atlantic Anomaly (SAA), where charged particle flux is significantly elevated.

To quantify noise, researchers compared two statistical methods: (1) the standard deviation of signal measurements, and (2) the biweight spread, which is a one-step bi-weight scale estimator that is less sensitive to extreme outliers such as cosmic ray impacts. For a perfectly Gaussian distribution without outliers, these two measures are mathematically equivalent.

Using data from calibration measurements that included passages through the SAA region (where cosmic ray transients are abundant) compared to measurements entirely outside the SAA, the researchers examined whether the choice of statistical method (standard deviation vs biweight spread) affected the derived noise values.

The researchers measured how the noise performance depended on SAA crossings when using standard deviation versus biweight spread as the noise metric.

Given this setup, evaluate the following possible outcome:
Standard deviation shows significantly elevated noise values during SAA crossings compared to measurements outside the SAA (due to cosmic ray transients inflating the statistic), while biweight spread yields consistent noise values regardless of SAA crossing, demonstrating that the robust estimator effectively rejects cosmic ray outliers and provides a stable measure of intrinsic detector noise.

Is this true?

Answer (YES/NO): YES